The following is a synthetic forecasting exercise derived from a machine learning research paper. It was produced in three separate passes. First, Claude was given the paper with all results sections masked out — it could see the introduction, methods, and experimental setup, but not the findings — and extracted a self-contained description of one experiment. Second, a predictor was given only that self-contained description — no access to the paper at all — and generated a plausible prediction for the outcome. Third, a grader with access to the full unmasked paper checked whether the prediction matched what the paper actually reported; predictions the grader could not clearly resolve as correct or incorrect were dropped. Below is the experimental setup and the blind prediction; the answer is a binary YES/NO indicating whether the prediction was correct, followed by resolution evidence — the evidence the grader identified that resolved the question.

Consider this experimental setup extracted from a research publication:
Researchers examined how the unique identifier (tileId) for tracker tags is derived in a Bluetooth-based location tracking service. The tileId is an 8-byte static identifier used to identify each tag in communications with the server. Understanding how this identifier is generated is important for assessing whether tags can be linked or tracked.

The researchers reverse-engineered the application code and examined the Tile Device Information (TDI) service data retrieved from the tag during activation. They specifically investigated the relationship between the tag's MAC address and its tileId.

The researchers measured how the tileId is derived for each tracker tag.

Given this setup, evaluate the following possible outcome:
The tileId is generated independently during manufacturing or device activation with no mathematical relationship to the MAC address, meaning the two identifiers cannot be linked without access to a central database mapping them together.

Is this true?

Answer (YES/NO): NO